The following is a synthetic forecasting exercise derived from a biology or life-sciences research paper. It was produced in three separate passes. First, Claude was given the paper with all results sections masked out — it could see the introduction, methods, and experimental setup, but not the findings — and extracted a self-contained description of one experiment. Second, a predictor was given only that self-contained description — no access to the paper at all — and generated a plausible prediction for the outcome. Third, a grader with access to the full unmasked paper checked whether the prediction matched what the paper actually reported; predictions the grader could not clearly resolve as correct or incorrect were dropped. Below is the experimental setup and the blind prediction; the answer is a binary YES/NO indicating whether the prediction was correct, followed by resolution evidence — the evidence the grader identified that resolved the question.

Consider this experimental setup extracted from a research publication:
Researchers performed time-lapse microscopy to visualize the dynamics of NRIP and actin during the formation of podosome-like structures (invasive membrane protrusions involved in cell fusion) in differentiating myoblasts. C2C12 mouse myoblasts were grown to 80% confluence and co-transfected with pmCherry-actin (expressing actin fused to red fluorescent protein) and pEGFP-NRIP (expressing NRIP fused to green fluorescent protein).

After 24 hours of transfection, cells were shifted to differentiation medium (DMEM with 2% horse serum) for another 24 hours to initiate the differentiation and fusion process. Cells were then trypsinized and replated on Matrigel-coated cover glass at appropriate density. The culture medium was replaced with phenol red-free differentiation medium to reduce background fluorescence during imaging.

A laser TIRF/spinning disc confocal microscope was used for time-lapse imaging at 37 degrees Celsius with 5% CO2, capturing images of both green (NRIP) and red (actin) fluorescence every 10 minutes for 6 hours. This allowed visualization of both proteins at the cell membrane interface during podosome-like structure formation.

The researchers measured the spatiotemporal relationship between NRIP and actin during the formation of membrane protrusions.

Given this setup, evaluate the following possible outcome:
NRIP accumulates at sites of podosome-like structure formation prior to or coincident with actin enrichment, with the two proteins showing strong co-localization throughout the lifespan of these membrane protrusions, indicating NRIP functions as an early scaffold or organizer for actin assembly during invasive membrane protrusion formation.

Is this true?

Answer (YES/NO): YES